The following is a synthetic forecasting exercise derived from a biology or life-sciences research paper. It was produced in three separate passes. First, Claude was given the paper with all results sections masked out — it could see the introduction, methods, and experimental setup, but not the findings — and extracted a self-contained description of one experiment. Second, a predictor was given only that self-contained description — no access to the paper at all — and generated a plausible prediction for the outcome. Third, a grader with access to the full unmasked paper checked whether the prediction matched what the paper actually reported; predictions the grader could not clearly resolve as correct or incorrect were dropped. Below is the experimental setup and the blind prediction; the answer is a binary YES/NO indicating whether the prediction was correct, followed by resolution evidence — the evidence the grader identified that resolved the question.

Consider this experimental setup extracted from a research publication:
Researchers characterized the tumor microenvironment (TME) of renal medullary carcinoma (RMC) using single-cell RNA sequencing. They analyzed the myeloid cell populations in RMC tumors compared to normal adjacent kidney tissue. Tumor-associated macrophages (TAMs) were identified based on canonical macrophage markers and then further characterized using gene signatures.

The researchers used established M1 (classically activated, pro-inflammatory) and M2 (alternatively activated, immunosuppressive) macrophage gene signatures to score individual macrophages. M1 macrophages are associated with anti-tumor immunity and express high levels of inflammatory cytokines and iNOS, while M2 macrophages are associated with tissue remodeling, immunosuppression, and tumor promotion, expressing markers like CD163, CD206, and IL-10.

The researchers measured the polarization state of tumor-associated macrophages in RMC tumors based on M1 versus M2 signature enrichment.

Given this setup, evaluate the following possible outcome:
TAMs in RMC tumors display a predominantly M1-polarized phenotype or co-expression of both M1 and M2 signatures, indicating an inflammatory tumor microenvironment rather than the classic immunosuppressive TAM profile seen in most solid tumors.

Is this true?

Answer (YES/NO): NO